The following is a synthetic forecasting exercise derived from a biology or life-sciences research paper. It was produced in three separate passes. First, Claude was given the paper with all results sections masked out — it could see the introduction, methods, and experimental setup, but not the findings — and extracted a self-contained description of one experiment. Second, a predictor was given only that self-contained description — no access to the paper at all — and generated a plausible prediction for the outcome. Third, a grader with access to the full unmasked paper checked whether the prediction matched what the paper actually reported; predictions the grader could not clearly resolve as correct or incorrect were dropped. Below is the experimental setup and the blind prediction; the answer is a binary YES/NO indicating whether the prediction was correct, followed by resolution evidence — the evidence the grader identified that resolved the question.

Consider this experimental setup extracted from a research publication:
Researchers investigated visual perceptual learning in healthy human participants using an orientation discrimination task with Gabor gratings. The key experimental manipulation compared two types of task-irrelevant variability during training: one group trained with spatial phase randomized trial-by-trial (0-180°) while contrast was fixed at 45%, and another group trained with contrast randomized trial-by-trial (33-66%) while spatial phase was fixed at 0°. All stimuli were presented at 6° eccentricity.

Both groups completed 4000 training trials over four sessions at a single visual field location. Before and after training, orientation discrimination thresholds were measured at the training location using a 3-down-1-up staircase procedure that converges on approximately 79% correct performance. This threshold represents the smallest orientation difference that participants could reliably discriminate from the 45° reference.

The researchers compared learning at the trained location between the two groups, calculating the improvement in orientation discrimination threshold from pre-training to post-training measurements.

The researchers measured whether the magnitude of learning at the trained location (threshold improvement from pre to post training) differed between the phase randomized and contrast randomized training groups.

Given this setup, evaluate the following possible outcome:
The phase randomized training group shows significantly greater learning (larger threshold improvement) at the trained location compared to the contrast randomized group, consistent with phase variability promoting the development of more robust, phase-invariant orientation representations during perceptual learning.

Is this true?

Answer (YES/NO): NO